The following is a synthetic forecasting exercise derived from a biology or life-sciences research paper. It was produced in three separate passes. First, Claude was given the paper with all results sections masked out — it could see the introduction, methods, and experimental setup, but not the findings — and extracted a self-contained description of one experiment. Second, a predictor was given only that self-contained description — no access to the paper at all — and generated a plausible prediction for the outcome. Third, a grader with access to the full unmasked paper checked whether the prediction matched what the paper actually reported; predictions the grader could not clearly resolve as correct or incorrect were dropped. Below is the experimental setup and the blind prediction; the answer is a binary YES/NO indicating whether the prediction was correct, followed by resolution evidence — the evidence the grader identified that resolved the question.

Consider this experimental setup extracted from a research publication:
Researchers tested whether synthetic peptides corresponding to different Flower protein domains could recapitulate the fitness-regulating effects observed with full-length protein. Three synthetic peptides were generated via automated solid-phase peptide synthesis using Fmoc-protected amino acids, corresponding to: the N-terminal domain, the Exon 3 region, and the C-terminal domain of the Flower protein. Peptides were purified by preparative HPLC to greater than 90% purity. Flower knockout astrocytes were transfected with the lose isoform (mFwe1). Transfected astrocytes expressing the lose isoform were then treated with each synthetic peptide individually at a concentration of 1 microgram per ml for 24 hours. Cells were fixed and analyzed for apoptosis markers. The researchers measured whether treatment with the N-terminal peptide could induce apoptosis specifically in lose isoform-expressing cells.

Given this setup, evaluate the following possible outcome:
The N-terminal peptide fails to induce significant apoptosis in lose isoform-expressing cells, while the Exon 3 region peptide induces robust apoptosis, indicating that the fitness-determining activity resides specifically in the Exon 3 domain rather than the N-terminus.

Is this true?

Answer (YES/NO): NO